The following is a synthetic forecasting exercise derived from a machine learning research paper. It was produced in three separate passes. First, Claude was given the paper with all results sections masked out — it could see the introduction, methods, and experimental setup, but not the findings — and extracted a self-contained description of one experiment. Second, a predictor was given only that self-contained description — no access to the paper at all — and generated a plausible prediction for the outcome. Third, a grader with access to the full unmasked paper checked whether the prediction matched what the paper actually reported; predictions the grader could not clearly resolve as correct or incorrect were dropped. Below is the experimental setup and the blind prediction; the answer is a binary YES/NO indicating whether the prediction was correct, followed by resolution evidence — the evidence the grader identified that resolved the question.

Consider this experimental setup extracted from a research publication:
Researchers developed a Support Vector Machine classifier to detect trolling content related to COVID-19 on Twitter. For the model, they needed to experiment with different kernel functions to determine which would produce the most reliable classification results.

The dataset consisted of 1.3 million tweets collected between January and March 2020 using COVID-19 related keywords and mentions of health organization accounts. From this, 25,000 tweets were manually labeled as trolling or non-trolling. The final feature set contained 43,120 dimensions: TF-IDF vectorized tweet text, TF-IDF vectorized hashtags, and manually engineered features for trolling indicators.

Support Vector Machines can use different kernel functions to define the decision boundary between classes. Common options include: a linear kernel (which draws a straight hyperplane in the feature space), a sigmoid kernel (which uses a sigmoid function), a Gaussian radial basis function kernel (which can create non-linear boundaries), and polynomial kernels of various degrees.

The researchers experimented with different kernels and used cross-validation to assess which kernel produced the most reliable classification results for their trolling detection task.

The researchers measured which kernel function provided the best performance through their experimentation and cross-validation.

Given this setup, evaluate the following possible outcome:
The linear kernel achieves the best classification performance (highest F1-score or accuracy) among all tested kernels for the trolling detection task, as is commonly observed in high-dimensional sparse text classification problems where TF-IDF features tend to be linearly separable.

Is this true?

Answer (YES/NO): YES